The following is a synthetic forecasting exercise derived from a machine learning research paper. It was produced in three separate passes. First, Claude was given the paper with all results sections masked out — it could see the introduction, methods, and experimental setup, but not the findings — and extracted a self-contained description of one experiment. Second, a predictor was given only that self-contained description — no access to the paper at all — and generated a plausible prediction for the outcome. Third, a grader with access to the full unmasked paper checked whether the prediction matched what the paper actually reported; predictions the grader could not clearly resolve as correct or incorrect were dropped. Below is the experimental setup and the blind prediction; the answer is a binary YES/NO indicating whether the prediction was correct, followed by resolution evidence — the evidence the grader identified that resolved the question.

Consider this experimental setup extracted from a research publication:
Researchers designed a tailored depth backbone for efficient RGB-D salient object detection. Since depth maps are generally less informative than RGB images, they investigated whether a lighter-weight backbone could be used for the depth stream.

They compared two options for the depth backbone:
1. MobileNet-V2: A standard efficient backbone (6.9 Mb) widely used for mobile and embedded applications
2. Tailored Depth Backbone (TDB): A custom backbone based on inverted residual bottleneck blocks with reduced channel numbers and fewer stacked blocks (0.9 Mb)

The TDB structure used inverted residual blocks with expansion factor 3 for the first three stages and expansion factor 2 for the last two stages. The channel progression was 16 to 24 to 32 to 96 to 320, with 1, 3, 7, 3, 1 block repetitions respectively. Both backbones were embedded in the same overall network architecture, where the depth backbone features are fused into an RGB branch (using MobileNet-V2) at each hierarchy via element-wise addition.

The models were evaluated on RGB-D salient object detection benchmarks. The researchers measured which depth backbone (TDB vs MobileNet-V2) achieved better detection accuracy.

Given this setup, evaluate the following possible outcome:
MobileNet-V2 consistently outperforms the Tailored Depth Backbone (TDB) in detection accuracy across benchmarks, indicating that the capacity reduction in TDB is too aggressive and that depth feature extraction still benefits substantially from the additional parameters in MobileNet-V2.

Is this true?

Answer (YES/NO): NO